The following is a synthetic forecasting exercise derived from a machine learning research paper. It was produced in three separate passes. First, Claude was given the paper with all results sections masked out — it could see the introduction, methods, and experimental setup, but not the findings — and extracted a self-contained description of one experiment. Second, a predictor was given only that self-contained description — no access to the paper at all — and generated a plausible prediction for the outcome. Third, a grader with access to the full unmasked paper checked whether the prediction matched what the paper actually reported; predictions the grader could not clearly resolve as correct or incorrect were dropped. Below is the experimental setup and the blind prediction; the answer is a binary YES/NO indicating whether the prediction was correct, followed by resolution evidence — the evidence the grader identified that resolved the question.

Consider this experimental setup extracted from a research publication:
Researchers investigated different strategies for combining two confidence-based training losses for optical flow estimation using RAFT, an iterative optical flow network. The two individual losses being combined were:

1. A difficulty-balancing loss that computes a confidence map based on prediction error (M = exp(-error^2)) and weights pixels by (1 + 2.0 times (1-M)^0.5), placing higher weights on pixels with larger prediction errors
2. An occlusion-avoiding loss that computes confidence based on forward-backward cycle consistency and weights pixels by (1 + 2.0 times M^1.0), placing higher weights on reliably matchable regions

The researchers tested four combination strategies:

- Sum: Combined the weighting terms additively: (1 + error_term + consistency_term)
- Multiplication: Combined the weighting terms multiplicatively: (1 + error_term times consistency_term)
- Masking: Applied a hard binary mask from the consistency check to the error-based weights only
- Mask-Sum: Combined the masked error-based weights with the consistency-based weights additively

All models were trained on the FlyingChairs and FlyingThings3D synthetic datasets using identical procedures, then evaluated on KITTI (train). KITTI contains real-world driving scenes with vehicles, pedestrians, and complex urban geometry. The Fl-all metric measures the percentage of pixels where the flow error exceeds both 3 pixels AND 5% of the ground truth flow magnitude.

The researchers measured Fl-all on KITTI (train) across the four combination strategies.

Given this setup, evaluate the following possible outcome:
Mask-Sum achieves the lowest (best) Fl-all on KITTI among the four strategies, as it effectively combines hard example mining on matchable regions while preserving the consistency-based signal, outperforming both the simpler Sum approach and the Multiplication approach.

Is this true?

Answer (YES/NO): NO